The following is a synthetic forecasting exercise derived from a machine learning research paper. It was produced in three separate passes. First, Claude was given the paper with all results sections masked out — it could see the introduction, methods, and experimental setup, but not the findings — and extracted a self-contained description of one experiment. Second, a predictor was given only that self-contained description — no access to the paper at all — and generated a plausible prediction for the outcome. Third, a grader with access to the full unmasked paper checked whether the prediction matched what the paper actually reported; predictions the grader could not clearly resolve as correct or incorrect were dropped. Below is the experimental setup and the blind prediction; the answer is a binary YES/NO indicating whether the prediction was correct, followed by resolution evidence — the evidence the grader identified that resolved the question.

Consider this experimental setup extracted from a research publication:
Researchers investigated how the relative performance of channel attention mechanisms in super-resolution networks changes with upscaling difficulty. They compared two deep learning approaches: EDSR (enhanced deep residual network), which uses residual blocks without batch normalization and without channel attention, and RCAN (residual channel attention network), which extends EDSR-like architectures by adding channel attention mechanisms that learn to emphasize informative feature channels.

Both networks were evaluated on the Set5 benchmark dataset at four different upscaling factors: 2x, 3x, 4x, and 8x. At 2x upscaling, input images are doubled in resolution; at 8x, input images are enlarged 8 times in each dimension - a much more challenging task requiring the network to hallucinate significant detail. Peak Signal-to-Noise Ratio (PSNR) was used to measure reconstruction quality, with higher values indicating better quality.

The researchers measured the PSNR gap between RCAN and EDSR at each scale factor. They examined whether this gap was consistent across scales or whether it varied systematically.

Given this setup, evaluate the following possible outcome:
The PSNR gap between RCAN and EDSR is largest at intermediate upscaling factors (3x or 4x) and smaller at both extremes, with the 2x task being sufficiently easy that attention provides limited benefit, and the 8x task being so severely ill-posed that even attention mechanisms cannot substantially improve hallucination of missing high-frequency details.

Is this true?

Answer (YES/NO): NO